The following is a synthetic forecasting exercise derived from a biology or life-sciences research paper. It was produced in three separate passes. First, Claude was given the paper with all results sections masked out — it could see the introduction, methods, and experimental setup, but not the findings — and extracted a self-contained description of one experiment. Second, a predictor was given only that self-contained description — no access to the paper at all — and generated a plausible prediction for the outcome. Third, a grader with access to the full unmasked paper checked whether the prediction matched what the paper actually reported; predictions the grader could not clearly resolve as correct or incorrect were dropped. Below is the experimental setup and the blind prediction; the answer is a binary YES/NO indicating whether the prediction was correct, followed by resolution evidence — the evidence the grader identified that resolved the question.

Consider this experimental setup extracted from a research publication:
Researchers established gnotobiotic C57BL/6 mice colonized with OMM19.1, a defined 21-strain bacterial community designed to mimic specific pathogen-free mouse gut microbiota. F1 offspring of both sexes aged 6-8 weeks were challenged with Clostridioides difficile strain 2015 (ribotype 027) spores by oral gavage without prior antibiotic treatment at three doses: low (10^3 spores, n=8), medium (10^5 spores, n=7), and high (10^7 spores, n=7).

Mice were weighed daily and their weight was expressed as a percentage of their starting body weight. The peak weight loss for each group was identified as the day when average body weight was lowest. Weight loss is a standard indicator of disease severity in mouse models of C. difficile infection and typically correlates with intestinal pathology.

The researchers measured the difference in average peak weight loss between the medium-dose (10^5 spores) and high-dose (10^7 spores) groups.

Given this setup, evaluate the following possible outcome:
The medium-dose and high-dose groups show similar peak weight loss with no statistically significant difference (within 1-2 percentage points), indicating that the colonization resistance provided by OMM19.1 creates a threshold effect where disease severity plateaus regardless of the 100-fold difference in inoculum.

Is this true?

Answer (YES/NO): YES